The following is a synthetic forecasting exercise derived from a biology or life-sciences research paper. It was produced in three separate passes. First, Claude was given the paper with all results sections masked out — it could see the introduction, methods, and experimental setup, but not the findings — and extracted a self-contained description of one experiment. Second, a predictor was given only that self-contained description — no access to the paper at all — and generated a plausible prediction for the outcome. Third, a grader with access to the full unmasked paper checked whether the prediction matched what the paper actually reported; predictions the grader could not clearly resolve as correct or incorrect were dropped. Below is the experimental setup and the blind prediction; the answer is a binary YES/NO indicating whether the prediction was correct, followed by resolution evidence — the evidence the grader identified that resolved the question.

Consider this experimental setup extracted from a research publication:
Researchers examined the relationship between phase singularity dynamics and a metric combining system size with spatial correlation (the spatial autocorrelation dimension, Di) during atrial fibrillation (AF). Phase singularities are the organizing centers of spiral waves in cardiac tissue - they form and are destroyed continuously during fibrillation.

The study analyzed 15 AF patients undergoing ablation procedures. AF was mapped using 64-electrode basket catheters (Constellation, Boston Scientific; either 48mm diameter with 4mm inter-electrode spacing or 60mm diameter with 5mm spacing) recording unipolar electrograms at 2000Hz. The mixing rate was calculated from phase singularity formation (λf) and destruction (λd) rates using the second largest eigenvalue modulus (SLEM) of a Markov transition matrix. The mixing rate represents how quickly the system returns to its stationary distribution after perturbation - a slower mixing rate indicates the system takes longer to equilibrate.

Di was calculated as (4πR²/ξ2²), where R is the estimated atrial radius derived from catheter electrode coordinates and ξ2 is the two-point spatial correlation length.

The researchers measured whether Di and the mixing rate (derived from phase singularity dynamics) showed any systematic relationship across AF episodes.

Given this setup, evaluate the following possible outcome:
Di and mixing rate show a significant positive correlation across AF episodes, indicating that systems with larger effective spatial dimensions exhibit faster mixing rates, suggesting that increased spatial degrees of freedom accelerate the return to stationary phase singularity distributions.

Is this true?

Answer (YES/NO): YES